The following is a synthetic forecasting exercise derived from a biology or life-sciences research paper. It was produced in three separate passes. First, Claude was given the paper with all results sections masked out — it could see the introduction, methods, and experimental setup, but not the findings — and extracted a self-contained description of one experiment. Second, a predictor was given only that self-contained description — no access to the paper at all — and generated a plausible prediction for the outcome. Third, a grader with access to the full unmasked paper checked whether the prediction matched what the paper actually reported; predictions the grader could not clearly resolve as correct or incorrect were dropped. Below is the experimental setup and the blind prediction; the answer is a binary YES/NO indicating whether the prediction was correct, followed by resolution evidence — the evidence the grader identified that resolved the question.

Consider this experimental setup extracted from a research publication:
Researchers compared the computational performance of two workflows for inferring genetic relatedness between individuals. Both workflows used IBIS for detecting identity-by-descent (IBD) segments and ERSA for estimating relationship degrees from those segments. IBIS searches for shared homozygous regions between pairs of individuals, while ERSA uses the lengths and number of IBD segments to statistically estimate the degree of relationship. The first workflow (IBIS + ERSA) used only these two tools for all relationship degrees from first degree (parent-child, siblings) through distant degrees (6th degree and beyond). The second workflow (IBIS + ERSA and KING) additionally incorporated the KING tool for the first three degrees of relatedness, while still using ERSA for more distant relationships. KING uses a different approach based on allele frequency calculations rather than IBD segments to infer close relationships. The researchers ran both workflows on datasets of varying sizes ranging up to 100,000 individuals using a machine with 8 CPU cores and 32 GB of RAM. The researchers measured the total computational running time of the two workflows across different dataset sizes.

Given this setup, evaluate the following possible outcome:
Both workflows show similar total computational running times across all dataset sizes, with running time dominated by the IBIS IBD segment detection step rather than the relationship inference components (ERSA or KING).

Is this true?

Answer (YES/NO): NO